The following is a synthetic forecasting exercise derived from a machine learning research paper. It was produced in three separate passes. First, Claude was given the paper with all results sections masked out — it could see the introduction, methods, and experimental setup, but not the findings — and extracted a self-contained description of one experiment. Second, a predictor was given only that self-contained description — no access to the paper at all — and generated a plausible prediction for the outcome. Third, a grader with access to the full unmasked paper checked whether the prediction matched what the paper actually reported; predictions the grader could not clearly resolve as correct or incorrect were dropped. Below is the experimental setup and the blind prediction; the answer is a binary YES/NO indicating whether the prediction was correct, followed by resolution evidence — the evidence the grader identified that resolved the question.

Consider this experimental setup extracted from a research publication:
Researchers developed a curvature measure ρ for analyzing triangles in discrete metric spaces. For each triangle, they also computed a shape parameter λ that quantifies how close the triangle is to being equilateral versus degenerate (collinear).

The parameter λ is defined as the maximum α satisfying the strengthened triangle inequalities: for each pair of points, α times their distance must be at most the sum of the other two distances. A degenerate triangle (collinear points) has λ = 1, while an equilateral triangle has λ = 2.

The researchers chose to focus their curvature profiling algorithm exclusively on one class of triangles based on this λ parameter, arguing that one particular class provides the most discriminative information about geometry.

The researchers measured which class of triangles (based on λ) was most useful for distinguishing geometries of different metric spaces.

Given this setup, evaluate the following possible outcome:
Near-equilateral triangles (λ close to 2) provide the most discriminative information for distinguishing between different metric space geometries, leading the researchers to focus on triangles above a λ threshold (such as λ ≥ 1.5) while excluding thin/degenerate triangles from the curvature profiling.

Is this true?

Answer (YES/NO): NO